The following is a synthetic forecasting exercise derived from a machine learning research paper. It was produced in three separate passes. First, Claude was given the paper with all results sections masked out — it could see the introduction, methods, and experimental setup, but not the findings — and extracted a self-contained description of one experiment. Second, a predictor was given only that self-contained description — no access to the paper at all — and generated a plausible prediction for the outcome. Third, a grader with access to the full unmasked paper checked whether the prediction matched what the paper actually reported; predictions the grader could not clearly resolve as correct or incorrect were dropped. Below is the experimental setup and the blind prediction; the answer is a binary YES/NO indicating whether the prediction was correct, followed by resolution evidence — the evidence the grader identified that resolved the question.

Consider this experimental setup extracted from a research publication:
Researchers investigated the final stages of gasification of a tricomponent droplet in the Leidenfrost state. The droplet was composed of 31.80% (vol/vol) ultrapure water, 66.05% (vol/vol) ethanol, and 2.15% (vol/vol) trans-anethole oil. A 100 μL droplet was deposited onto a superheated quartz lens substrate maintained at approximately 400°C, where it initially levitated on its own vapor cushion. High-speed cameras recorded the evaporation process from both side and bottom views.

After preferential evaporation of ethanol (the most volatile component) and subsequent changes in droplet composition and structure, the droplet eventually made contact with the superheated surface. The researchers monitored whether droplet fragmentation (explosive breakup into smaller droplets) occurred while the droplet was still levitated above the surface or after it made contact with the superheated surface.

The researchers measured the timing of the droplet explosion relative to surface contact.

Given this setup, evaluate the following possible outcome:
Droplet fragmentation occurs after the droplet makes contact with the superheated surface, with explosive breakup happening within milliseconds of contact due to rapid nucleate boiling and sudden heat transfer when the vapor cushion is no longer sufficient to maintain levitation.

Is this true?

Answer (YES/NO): YES